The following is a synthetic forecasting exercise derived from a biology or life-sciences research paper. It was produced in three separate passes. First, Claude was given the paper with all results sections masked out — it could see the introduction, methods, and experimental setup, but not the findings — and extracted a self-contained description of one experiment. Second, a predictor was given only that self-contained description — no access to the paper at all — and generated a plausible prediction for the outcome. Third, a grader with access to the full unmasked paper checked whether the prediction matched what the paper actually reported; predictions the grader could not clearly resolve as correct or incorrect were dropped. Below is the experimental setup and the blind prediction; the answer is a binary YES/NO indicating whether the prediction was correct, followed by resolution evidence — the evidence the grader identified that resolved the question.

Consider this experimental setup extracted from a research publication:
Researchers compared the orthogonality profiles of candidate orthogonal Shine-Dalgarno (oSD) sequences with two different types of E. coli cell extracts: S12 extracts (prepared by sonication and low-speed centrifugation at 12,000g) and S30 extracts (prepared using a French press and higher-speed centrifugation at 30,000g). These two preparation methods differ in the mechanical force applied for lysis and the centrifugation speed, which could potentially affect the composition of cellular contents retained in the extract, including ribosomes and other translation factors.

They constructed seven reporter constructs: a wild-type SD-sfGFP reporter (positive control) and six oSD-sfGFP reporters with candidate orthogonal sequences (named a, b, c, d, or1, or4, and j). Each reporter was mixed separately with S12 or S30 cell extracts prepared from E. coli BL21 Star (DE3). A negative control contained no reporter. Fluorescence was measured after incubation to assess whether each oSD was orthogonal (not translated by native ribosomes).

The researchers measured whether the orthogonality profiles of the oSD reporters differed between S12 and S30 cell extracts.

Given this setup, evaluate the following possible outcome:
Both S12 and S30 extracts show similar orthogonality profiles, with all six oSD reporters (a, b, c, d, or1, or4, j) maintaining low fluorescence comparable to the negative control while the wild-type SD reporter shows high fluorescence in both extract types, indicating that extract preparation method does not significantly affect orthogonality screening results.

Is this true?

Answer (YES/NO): NO